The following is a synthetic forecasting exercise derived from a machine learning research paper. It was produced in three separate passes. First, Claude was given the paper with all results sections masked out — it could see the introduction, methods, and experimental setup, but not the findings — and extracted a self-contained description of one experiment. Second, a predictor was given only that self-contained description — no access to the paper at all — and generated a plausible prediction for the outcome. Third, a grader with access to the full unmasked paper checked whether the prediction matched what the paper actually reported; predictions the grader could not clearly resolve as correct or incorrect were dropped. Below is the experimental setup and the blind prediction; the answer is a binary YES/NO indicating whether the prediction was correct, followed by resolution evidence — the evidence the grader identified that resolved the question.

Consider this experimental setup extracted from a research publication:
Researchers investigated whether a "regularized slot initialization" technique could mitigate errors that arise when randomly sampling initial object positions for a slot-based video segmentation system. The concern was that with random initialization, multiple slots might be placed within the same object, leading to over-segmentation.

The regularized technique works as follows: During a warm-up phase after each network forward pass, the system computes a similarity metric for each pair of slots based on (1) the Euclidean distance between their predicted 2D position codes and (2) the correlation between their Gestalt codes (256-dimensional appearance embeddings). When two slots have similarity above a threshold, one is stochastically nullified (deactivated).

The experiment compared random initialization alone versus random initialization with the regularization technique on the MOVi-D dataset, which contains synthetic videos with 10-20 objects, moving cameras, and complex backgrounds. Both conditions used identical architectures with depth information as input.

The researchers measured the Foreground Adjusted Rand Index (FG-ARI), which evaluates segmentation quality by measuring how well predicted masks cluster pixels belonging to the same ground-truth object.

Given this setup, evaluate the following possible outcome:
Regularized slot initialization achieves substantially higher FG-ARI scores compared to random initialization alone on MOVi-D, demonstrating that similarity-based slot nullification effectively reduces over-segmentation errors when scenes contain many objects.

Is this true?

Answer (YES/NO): YES